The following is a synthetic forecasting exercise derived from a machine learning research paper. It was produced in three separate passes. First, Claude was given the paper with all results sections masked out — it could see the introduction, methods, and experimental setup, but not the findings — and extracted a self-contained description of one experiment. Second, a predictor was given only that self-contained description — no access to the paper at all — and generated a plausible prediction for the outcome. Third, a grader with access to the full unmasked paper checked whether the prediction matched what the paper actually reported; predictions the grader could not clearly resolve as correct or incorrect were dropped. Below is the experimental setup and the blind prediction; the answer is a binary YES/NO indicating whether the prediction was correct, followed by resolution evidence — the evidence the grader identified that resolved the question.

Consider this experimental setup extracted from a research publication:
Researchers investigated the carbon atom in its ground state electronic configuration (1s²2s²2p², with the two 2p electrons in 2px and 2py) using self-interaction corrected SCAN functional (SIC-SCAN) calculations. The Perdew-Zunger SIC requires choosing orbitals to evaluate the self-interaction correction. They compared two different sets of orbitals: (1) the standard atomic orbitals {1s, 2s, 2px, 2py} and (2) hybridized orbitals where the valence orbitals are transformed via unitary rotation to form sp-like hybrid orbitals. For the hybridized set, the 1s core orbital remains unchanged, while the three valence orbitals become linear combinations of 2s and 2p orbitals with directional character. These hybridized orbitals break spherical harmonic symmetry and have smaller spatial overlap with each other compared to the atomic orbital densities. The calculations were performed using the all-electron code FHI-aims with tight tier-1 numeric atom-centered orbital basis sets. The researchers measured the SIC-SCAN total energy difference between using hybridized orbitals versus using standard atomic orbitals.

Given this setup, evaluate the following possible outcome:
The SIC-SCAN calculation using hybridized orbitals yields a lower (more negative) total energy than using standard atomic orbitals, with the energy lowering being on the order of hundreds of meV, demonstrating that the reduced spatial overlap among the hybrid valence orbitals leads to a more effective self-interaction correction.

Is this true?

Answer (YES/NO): YES